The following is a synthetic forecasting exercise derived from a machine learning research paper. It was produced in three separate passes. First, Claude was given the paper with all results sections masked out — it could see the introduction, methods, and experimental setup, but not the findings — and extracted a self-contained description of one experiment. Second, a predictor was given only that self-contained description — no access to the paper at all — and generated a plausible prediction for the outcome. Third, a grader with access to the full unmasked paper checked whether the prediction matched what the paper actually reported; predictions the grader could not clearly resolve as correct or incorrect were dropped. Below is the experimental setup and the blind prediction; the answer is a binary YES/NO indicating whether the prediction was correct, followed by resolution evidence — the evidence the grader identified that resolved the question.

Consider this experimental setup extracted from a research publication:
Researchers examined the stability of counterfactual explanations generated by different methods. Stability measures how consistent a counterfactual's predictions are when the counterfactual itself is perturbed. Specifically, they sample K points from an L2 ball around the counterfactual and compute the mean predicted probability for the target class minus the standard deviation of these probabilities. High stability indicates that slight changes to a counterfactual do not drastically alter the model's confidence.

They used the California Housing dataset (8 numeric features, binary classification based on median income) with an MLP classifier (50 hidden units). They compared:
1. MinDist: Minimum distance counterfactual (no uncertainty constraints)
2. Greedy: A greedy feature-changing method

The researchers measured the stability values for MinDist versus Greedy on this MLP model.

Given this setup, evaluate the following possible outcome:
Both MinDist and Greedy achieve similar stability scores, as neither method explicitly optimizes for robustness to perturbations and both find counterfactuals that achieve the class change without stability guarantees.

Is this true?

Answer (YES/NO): NO